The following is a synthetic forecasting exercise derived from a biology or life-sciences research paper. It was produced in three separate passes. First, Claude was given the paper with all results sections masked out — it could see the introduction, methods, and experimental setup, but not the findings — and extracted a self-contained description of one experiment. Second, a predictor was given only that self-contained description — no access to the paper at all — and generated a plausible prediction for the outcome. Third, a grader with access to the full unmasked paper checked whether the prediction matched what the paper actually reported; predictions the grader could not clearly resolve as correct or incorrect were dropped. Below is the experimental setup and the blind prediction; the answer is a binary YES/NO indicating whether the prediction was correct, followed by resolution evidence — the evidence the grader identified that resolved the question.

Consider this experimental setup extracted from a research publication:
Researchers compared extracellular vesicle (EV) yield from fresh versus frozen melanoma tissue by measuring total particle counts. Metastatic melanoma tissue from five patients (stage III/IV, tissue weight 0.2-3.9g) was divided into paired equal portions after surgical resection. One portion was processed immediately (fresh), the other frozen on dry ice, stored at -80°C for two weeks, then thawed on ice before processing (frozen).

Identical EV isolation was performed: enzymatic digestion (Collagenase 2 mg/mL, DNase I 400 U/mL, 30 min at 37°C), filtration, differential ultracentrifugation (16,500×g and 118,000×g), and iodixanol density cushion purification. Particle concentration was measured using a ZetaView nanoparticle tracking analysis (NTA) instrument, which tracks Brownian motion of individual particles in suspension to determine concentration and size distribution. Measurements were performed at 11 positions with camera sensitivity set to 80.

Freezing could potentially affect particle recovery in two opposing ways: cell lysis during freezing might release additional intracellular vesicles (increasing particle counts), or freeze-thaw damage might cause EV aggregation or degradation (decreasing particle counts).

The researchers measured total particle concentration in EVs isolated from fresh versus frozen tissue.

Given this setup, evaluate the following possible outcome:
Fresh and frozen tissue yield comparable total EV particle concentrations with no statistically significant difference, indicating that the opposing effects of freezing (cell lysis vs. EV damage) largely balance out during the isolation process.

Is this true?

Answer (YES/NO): YES